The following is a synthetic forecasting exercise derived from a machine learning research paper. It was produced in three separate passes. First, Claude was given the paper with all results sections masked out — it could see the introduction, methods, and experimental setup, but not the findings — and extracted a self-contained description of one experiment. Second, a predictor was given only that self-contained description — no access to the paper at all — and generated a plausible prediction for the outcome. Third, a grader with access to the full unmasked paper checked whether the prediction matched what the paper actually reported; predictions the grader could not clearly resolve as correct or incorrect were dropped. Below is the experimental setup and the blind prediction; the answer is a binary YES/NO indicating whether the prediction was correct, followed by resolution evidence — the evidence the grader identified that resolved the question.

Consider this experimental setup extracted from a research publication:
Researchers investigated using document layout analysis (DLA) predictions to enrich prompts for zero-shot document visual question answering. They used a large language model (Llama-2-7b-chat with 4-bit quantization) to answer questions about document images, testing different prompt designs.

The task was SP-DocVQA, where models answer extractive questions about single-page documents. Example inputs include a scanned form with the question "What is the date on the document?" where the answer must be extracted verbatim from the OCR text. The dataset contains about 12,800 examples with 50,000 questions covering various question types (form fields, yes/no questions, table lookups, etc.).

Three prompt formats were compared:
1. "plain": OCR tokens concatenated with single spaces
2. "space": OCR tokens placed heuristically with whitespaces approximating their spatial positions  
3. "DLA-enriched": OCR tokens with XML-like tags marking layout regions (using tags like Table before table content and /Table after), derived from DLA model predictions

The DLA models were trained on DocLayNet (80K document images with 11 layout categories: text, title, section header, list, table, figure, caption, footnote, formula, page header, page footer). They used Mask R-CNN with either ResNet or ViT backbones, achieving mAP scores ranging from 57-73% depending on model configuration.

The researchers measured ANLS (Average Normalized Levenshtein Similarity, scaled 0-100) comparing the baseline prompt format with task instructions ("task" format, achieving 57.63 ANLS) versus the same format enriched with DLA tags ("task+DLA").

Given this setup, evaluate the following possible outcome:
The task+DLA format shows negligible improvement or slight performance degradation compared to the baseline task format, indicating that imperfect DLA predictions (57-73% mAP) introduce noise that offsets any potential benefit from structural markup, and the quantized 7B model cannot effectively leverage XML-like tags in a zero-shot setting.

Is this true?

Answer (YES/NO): NO